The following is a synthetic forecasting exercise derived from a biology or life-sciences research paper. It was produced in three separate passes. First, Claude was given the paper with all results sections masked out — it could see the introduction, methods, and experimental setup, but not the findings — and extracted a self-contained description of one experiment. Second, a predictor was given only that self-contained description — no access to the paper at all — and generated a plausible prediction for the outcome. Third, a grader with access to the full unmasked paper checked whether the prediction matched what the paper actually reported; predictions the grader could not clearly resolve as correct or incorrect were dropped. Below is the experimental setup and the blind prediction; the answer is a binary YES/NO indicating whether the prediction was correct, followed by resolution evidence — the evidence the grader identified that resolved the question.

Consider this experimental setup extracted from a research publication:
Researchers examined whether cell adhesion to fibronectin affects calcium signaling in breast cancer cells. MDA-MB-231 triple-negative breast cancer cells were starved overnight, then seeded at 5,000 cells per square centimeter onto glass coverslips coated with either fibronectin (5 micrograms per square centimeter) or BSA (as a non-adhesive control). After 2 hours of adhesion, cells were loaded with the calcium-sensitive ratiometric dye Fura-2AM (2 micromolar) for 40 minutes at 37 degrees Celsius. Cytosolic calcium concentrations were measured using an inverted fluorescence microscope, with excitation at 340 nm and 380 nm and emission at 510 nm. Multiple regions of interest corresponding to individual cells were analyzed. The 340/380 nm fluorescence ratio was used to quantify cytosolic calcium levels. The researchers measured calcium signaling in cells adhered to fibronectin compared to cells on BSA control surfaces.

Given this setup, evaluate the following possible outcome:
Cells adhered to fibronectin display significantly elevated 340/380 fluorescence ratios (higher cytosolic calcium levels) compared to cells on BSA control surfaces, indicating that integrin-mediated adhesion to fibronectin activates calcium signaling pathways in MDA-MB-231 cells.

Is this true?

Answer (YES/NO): NO